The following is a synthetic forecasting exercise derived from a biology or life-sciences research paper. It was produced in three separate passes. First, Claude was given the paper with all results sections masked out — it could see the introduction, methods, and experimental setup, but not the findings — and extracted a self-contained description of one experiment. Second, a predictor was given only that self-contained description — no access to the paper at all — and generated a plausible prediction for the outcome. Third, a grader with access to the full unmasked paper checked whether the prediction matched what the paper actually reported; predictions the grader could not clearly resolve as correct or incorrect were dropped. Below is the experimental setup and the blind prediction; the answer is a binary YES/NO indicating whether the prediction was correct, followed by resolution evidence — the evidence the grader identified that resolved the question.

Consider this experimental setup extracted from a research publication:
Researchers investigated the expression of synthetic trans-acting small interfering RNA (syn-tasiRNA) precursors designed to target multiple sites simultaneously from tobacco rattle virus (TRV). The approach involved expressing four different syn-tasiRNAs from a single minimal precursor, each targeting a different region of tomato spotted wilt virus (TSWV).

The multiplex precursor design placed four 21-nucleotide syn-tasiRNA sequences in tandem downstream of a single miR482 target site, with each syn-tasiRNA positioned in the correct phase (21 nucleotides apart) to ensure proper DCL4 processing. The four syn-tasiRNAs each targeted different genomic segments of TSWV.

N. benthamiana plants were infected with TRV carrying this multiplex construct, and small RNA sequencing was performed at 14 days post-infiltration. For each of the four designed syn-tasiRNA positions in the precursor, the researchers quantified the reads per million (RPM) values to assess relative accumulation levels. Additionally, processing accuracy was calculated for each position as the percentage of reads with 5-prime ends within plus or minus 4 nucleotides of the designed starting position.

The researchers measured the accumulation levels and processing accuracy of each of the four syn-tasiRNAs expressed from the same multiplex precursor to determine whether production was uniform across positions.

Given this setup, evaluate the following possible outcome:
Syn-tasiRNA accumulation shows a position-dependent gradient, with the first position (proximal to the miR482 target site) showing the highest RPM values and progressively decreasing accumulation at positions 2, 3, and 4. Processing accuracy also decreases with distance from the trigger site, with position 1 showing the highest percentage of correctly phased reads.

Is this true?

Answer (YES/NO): NO